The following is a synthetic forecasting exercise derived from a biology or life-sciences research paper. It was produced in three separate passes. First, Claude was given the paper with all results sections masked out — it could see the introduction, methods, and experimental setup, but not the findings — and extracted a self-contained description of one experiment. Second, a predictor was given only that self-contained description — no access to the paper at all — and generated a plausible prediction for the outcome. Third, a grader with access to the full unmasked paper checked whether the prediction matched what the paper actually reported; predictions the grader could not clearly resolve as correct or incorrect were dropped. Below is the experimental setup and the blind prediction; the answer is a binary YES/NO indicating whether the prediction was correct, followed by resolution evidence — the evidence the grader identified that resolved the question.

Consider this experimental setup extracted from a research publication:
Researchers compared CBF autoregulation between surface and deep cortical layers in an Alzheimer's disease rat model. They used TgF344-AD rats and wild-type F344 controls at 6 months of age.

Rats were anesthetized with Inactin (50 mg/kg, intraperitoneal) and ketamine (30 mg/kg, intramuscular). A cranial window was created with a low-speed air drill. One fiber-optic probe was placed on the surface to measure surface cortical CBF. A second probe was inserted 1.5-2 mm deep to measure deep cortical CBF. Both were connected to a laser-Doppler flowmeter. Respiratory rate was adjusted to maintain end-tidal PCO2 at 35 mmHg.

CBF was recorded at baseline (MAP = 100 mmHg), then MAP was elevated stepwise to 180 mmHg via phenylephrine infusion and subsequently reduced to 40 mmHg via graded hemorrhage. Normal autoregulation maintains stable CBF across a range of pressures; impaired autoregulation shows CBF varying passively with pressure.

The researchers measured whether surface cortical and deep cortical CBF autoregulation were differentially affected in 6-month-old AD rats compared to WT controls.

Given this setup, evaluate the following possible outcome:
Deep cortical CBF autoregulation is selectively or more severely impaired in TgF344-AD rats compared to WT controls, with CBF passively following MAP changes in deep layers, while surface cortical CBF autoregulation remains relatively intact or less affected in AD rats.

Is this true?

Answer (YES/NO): NO